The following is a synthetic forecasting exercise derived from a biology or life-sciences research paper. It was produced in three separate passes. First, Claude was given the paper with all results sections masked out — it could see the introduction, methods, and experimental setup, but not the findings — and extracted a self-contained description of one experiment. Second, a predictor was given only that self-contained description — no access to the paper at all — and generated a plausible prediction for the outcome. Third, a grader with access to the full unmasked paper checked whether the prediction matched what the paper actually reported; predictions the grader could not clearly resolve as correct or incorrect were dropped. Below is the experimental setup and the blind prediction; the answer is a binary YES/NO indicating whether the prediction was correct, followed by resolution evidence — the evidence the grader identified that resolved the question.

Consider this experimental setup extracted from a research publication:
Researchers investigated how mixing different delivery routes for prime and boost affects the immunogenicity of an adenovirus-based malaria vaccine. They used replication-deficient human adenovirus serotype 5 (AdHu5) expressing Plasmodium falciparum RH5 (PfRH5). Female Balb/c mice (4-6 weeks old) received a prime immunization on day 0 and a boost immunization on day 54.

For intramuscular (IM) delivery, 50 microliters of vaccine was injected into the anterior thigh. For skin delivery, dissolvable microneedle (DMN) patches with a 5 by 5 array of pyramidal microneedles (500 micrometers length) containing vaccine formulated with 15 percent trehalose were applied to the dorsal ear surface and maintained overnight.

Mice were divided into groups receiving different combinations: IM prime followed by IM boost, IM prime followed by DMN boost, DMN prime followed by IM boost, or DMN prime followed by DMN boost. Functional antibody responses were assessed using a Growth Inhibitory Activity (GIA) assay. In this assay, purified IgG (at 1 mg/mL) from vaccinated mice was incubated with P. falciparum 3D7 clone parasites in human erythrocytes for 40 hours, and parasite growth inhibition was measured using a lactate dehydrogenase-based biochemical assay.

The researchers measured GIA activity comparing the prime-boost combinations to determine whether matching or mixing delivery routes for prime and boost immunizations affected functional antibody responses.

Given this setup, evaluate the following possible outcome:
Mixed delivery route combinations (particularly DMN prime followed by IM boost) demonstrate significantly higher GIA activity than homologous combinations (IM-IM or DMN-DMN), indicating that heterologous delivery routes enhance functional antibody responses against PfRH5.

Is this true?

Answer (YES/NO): NO